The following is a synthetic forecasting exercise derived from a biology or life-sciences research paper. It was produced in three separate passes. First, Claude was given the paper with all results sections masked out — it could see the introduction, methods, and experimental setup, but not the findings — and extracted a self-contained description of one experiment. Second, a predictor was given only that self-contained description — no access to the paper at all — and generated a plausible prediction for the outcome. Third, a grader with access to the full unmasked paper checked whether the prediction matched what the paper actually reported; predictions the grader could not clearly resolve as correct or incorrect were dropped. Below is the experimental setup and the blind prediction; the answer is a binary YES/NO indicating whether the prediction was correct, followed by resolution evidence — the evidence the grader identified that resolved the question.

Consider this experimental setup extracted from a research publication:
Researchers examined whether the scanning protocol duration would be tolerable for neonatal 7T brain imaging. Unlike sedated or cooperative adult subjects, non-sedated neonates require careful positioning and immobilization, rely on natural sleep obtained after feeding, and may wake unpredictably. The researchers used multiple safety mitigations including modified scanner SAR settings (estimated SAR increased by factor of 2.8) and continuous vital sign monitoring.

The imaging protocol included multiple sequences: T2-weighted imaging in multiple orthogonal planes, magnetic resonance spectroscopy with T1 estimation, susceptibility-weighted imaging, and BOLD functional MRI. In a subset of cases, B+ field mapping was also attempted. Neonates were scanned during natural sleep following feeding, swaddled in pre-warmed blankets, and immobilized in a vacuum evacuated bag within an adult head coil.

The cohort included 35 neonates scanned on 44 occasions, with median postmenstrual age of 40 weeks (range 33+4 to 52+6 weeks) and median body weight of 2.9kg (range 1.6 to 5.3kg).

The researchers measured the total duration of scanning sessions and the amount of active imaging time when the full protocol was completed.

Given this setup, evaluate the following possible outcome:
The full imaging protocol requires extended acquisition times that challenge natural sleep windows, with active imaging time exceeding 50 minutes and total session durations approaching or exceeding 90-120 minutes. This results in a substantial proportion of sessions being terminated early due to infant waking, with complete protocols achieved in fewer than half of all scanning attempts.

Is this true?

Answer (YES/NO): NO